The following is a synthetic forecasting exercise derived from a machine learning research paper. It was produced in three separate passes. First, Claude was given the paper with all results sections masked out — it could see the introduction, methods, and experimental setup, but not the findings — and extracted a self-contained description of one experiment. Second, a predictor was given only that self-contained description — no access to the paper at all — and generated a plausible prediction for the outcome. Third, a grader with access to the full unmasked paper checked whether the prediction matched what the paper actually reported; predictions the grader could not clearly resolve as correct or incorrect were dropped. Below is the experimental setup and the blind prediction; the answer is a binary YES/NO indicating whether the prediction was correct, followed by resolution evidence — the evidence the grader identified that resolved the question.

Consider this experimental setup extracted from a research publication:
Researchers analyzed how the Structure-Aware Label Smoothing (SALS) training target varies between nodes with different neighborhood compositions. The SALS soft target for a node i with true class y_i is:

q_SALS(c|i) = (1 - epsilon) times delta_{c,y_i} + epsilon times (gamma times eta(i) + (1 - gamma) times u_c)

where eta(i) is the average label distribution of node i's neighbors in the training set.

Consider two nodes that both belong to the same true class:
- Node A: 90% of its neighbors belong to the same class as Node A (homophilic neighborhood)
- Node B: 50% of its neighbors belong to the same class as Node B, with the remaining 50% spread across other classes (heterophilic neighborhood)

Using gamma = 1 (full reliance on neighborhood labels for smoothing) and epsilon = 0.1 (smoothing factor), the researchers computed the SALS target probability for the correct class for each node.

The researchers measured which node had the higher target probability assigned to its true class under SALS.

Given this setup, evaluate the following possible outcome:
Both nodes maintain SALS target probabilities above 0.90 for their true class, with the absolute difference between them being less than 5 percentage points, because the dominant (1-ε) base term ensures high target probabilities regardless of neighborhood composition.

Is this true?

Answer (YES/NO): YES